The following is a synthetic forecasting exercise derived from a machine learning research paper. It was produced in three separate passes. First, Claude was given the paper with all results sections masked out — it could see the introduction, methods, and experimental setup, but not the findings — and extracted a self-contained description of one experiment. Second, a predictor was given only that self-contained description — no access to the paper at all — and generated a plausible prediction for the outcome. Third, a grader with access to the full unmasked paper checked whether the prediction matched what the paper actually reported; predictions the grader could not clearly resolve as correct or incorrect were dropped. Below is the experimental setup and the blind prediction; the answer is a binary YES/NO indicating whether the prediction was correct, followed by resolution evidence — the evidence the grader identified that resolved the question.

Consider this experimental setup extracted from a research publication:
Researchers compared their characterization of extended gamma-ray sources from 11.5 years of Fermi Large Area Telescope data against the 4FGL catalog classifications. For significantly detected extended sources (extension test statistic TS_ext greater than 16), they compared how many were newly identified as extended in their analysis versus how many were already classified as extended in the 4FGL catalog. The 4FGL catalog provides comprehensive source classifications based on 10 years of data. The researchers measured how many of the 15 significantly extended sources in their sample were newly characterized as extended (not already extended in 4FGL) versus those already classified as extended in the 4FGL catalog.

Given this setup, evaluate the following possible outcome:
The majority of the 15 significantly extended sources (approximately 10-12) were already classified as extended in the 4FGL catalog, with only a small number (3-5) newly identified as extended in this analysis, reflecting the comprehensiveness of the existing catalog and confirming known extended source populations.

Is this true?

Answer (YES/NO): NO